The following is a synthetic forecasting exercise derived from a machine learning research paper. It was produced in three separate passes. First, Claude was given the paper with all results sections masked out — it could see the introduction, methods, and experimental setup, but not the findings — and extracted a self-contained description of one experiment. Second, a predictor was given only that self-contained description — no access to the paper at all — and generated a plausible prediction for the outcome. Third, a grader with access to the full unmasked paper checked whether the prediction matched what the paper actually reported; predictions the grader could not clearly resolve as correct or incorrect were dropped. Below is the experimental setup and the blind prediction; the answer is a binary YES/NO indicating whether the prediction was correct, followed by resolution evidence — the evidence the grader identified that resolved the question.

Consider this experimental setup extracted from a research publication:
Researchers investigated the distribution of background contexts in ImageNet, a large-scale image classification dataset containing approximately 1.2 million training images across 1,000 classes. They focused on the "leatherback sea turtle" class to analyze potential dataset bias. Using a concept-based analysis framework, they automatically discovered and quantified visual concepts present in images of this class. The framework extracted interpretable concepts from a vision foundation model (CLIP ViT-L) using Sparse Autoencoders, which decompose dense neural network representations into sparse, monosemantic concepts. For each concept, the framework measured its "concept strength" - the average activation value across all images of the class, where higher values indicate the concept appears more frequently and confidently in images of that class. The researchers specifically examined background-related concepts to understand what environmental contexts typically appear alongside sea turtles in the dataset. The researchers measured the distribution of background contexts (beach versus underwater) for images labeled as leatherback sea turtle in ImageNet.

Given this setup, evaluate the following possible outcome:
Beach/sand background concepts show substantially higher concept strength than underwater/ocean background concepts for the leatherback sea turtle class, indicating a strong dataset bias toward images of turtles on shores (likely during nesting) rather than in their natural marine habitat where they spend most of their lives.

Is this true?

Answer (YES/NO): YES